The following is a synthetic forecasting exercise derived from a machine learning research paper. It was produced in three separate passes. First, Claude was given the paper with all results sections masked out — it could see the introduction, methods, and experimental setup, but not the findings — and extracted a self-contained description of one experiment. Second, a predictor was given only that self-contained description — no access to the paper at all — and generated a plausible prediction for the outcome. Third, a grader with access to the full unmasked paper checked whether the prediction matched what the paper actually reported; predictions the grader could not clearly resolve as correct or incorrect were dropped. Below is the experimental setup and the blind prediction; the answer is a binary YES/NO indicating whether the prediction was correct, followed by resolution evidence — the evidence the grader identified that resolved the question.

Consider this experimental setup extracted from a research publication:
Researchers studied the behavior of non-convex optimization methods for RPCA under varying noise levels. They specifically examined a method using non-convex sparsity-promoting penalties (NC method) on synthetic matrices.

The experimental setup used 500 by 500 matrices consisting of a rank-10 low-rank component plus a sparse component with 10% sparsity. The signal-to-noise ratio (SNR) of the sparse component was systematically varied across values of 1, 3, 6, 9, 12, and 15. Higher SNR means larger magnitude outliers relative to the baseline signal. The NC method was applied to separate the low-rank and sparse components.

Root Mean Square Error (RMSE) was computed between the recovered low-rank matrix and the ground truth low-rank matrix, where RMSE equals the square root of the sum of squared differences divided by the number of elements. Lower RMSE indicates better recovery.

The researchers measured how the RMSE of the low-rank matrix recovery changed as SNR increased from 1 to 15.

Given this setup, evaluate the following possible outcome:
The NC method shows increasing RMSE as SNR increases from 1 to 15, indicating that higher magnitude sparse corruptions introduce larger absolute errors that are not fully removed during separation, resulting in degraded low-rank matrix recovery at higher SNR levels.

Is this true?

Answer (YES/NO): YES